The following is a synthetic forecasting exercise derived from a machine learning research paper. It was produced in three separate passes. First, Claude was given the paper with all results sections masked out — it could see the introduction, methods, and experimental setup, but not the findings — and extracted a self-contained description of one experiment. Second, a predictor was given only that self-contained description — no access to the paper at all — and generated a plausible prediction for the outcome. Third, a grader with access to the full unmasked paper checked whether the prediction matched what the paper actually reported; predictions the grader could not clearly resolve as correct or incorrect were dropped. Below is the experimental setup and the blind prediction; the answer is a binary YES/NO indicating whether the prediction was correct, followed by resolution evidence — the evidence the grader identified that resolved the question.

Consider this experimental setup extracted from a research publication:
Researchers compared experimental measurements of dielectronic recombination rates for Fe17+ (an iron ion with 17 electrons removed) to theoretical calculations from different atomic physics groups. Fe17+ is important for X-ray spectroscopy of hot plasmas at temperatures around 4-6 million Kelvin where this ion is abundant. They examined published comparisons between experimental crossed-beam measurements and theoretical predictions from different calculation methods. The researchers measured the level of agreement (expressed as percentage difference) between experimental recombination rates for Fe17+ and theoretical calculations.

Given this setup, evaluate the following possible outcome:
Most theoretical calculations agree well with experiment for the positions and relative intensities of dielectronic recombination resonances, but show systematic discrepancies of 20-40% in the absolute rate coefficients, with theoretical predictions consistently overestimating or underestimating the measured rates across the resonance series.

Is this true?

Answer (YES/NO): NO